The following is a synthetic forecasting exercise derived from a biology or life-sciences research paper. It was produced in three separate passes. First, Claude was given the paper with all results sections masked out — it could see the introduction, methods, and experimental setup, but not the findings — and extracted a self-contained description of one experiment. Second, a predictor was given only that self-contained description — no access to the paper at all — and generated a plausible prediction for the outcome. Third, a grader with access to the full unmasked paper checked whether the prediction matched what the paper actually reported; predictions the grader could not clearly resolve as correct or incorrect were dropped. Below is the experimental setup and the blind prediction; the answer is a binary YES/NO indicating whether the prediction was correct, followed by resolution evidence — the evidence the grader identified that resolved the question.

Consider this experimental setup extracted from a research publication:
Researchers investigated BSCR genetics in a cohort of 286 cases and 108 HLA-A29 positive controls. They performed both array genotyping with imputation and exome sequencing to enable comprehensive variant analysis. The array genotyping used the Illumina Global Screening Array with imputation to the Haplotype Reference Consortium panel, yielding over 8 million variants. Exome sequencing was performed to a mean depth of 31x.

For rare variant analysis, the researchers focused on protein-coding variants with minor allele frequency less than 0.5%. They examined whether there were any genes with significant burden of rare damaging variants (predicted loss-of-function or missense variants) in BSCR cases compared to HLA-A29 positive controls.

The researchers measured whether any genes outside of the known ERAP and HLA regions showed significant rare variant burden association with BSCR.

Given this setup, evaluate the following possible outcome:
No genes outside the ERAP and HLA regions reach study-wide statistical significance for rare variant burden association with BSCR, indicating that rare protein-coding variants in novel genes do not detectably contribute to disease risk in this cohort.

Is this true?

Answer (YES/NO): YES